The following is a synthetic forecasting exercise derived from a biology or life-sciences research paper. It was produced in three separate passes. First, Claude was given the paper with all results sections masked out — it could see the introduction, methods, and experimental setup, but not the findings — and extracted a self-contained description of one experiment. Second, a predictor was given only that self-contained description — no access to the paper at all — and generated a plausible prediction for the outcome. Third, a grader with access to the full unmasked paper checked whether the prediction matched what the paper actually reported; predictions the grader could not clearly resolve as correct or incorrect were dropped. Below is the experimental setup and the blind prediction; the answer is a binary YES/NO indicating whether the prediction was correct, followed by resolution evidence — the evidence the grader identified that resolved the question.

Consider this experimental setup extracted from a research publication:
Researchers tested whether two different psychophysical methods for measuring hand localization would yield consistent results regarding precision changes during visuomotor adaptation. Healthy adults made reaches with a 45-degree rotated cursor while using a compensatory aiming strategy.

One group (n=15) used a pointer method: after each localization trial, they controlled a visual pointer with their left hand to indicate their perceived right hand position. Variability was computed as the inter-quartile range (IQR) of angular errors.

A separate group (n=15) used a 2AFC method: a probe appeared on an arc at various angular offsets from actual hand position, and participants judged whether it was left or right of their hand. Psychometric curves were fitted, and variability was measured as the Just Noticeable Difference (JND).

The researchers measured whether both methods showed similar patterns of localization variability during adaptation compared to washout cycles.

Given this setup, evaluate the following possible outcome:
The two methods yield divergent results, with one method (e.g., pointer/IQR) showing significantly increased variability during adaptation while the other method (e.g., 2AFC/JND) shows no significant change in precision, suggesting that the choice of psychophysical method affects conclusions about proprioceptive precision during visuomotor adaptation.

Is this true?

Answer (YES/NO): NO